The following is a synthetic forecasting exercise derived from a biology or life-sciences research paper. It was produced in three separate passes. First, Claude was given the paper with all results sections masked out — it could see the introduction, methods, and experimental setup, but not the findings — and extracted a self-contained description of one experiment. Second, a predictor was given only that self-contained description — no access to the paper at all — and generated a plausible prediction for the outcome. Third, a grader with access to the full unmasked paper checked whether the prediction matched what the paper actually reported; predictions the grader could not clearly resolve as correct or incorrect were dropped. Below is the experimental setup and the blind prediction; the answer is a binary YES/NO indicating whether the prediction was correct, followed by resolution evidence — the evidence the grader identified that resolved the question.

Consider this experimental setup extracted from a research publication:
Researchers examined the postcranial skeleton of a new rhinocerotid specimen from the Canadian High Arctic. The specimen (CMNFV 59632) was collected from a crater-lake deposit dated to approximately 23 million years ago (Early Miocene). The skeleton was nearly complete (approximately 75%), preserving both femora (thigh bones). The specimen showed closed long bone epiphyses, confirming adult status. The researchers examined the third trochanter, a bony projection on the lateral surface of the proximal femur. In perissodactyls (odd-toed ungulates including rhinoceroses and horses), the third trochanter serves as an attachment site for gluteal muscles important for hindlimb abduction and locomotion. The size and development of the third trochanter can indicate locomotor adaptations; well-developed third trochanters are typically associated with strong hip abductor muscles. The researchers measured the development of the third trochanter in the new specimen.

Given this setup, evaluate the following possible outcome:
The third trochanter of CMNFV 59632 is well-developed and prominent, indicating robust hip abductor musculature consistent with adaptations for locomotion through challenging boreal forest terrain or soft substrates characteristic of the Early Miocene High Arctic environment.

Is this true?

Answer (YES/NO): NO